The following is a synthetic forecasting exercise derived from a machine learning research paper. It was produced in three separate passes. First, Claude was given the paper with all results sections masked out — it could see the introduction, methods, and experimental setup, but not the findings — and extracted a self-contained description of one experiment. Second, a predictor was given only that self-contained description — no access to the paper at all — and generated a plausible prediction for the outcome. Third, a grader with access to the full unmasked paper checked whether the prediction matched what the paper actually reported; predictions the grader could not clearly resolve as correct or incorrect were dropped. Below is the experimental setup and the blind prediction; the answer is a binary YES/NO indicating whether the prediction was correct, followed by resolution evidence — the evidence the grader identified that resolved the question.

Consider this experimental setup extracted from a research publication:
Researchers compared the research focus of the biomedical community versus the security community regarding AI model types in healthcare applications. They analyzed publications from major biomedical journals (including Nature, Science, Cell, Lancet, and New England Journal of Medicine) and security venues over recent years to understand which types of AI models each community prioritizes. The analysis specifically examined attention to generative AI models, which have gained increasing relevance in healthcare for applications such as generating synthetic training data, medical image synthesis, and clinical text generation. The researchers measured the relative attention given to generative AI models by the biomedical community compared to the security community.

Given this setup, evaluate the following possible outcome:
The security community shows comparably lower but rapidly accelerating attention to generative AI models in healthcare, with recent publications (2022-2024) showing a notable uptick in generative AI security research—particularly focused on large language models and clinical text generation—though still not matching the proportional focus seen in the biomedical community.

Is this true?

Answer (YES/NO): NO